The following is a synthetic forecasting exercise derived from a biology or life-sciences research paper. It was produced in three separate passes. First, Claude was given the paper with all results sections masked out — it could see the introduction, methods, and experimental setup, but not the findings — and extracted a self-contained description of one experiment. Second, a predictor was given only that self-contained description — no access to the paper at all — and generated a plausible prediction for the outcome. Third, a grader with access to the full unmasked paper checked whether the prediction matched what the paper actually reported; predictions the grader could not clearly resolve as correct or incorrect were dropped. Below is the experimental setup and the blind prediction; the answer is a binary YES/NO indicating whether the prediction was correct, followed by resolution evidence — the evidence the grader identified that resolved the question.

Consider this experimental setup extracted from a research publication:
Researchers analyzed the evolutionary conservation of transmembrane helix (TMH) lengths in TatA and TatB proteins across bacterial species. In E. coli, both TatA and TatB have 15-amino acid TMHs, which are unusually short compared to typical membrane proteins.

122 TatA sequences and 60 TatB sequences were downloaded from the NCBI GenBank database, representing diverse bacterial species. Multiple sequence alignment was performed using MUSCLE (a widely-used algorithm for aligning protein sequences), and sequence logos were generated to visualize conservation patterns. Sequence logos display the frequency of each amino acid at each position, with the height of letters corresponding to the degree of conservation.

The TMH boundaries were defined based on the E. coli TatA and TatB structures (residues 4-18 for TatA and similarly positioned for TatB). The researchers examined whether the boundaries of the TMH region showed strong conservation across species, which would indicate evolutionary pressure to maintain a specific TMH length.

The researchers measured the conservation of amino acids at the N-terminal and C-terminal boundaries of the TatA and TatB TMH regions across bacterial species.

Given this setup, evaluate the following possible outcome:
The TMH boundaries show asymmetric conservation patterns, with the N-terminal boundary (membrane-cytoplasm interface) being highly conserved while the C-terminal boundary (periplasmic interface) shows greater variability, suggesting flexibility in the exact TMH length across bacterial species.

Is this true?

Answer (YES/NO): NO